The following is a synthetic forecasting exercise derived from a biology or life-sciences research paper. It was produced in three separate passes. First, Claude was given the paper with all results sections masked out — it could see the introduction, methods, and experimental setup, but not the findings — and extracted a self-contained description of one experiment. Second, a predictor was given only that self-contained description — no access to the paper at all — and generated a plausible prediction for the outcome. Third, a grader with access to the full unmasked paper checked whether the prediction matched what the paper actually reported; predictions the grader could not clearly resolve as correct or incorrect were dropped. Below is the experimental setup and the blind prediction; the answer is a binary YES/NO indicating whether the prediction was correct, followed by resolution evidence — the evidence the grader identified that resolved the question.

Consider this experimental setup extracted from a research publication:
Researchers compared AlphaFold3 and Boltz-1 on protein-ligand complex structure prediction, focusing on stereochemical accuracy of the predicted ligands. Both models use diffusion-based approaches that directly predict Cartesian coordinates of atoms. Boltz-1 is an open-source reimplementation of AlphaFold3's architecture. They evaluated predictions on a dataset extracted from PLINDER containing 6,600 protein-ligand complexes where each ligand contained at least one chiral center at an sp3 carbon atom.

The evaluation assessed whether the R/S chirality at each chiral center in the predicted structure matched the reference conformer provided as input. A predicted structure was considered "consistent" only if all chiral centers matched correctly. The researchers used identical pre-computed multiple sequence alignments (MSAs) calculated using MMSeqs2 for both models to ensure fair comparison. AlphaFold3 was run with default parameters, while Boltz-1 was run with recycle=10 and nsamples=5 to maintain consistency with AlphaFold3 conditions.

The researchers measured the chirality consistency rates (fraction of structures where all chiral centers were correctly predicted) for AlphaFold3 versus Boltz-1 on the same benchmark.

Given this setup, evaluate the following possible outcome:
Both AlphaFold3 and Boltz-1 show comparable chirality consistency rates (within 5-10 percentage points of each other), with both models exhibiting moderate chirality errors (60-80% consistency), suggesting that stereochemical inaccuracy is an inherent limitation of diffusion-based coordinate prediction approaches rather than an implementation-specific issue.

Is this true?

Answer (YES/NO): NO